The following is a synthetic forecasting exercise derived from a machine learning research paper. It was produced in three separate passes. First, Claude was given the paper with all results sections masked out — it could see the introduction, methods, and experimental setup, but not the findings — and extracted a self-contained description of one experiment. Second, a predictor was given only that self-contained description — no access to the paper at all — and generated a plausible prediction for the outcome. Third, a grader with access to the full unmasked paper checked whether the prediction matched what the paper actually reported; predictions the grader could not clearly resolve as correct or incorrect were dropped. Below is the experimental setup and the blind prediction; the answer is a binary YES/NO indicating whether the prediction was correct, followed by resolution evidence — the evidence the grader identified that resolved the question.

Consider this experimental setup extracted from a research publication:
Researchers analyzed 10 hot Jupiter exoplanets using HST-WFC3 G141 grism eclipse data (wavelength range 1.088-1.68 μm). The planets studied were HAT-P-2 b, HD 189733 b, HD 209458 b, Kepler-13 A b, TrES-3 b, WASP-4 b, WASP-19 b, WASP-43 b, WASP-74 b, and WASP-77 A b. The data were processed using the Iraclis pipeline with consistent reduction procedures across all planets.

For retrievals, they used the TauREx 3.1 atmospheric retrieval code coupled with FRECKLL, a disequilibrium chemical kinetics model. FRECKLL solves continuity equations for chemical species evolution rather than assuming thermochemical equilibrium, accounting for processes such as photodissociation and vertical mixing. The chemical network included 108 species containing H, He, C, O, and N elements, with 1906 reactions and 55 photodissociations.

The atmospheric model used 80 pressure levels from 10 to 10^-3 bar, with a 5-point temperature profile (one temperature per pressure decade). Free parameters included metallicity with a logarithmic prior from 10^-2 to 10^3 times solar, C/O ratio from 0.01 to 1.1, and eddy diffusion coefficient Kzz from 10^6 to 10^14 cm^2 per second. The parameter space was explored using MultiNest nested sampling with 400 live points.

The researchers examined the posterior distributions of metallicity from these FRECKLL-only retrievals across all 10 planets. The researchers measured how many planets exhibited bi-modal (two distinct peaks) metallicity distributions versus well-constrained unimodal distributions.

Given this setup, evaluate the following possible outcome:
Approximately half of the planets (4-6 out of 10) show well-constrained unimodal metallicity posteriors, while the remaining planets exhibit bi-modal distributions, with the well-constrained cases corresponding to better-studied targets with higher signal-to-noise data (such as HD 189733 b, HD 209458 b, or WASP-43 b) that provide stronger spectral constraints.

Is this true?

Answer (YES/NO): NO